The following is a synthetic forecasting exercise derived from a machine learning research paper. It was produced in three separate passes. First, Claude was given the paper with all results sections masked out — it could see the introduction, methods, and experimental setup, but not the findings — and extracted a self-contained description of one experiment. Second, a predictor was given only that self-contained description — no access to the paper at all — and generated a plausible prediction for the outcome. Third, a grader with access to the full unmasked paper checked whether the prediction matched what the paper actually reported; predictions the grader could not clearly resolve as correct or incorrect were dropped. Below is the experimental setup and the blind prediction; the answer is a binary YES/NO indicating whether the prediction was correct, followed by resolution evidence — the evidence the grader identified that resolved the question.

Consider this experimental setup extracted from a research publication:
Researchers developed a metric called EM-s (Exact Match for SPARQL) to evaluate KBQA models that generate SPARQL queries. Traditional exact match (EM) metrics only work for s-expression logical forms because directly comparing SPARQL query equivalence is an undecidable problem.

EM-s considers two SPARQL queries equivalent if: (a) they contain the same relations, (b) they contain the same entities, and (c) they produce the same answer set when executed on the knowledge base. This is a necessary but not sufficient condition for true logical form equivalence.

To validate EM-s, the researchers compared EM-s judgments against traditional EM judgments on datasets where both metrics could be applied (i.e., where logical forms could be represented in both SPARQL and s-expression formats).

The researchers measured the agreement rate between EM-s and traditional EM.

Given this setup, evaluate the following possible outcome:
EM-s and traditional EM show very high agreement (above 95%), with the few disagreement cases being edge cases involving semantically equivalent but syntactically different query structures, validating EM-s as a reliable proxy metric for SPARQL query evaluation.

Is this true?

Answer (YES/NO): YES